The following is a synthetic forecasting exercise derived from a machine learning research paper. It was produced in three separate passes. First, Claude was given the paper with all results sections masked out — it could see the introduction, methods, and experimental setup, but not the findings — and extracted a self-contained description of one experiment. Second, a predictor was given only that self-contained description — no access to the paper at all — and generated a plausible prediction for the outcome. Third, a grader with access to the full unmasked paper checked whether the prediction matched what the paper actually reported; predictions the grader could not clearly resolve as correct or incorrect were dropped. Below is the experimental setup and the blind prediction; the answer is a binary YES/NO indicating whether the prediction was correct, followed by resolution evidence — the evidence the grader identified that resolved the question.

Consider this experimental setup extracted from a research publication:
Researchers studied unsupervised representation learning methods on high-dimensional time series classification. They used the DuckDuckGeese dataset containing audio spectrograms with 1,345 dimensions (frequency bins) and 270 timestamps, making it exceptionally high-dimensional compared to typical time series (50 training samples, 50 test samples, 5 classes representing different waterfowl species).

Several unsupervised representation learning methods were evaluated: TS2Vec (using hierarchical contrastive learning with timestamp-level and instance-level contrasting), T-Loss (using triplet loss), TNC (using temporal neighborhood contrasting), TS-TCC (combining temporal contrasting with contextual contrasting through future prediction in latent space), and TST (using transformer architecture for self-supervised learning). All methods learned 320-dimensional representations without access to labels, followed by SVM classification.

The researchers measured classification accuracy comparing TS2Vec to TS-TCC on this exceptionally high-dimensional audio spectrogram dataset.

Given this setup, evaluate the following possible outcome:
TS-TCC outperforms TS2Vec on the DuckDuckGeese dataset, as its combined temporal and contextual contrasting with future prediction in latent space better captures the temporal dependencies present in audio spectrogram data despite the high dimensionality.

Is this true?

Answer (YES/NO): NO